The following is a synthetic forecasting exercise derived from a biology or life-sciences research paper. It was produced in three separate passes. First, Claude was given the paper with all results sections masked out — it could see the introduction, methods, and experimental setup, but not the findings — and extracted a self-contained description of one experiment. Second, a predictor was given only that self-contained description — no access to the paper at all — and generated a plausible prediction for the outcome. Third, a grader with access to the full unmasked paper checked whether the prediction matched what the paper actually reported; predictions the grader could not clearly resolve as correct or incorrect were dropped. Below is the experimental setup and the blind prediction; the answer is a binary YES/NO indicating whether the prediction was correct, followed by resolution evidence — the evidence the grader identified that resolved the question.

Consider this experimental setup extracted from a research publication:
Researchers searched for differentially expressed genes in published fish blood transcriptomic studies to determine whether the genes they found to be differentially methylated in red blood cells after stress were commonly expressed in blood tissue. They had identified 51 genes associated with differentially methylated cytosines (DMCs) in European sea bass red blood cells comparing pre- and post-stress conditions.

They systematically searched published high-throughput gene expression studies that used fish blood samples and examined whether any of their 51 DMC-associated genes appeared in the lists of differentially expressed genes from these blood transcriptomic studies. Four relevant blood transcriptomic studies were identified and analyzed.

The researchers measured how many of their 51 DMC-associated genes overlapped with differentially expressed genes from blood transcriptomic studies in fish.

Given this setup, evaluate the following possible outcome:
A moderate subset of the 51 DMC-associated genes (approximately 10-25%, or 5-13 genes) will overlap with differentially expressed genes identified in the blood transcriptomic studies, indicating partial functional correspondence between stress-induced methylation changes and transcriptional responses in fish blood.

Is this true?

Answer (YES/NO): NO